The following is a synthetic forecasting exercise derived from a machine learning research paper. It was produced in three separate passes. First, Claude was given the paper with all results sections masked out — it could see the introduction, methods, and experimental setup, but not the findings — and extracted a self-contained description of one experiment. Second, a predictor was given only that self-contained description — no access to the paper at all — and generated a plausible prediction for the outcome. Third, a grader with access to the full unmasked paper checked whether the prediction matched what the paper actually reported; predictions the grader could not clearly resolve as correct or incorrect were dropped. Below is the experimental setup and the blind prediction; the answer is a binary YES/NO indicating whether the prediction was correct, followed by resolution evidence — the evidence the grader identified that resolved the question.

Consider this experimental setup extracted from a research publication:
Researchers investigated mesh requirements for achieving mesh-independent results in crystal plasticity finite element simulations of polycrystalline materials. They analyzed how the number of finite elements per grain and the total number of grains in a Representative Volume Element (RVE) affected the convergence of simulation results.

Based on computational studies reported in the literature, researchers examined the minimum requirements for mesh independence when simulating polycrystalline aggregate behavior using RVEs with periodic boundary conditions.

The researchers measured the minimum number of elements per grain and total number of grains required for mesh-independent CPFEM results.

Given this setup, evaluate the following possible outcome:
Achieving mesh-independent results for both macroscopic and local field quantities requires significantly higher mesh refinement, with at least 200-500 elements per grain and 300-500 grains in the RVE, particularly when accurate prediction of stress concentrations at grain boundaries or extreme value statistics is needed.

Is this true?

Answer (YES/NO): NO